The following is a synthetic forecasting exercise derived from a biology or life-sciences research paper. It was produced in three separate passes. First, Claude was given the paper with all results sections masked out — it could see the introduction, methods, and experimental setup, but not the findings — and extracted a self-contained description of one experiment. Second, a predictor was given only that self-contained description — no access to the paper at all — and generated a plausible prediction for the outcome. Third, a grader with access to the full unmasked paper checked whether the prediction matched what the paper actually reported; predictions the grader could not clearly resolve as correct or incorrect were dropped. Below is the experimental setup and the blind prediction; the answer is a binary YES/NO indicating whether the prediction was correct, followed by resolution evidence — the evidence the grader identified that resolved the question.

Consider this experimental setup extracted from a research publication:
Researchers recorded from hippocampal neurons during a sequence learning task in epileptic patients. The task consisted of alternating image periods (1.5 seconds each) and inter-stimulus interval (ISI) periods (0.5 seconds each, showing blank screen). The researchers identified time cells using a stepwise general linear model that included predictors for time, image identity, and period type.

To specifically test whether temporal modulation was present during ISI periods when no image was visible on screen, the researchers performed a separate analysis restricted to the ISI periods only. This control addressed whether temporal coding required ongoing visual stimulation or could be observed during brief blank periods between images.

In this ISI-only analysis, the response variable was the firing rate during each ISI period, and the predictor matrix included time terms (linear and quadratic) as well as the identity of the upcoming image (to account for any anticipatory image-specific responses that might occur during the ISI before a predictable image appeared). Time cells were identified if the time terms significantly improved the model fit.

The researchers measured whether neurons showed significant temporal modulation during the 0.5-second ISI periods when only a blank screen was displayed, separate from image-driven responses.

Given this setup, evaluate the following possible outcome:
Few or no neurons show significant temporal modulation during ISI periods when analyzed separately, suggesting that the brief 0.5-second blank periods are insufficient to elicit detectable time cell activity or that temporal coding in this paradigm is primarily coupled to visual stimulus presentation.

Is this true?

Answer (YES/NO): NO